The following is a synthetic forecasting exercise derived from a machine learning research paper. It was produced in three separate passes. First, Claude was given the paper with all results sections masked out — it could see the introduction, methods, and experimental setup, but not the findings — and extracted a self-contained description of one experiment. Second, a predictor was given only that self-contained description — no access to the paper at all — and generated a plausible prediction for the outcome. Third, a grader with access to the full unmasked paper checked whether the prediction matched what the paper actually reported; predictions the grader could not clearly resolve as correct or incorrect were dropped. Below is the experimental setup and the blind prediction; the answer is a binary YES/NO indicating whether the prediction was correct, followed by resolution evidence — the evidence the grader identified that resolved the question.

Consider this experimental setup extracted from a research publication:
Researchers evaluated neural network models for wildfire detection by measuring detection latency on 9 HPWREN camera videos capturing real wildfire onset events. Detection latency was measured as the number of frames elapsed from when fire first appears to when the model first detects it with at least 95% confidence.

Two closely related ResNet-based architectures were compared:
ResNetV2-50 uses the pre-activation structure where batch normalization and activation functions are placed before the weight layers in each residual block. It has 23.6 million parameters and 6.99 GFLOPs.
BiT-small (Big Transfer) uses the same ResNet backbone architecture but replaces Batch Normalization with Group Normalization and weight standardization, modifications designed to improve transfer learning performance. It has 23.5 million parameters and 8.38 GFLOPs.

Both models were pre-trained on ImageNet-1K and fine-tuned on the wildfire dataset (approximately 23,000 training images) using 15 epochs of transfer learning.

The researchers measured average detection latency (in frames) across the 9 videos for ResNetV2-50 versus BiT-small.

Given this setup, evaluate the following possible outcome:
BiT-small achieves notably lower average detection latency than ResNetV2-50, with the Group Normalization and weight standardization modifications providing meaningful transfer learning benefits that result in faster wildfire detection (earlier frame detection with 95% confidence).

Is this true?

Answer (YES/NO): YES